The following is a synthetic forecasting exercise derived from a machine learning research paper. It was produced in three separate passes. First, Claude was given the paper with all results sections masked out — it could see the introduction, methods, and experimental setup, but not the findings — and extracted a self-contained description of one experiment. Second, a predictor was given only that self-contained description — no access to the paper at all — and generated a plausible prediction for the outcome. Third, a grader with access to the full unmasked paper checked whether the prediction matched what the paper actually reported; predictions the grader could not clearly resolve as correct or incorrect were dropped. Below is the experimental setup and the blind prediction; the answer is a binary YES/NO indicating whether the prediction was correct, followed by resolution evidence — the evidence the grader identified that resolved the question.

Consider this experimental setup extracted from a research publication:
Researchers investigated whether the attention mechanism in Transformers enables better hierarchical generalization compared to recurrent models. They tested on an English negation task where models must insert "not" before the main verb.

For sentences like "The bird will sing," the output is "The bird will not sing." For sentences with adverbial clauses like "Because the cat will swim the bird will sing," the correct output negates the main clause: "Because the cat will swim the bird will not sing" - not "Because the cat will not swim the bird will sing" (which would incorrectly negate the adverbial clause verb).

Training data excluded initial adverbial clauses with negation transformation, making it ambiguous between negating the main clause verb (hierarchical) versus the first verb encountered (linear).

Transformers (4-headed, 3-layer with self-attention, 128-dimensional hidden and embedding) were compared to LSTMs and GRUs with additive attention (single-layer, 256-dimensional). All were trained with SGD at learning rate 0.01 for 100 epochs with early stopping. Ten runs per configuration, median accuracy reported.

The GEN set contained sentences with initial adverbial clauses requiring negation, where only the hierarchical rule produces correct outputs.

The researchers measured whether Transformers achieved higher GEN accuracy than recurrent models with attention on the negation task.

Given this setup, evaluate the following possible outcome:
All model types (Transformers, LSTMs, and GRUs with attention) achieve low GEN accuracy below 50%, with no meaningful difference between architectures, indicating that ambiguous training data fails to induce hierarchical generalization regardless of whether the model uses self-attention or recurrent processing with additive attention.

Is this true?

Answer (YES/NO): YES